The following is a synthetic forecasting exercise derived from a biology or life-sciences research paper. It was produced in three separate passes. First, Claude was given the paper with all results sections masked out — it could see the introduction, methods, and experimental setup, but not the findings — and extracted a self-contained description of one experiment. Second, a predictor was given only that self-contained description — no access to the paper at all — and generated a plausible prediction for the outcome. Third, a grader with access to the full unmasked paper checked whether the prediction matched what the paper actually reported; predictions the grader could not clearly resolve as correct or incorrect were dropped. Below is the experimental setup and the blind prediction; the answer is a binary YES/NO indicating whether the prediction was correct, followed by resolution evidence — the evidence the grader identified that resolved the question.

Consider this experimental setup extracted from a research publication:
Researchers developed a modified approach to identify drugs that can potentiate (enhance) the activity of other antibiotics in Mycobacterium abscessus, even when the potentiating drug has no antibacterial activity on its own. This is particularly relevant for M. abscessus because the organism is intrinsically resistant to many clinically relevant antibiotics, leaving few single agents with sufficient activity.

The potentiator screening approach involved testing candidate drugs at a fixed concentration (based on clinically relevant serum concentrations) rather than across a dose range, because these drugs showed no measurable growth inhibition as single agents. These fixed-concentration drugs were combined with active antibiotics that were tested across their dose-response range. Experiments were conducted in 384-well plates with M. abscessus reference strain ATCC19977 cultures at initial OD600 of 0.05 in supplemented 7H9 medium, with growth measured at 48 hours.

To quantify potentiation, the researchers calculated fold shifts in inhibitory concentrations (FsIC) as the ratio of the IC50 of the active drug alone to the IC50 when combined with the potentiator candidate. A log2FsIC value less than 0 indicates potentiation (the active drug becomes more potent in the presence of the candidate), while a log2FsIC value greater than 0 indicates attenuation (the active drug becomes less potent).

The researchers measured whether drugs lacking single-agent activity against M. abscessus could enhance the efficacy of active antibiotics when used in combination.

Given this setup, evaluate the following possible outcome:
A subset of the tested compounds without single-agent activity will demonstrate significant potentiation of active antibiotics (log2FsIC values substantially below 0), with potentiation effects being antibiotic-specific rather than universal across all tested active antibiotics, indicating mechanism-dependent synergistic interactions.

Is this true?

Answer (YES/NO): YES